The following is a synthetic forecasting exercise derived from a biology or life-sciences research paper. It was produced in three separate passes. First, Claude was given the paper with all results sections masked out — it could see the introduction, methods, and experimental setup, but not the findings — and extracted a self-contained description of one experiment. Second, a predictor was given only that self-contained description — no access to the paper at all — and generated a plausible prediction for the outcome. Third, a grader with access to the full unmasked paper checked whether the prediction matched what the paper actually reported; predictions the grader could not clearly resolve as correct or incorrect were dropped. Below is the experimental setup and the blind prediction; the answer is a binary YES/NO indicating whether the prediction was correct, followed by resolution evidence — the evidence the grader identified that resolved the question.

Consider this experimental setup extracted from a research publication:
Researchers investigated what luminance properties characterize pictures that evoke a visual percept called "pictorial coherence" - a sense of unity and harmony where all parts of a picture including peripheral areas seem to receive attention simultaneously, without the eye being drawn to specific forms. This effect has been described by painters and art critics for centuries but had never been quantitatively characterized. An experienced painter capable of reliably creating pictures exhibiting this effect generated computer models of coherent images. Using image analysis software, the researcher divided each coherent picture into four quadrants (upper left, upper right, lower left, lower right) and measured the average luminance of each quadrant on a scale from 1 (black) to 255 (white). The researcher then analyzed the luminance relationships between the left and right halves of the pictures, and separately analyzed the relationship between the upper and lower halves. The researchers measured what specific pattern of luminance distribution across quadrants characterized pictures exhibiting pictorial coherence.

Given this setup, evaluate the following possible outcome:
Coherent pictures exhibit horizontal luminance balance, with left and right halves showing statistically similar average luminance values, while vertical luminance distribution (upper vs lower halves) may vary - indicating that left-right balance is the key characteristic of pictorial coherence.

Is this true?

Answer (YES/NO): NO